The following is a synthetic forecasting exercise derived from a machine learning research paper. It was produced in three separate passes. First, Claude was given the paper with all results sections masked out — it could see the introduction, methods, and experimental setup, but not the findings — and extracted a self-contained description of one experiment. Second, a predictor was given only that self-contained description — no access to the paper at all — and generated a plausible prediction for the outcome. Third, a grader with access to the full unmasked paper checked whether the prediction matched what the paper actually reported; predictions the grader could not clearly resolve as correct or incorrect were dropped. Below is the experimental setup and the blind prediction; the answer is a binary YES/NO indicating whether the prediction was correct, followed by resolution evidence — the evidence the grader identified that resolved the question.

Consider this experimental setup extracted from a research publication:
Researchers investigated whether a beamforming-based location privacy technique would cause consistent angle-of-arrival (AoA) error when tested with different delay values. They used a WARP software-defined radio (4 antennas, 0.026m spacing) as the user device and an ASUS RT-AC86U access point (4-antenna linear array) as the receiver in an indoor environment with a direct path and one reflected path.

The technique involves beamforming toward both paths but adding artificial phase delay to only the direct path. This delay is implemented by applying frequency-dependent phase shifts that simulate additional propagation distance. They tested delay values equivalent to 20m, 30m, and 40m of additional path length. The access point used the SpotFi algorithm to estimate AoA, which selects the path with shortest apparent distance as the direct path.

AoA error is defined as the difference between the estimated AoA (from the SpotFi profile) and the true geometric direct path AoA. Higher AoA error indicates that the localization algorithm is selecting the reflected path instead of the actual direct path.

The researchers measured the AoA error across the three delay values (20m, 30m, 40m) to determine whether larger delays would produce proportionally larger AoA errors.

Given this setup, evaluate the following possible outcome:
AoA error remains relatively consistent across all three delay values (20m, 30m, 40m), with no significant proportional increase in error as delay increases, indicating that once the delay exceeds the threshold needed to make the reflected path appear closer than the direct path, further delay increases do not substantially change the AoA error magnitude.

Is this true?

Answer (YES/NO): YES